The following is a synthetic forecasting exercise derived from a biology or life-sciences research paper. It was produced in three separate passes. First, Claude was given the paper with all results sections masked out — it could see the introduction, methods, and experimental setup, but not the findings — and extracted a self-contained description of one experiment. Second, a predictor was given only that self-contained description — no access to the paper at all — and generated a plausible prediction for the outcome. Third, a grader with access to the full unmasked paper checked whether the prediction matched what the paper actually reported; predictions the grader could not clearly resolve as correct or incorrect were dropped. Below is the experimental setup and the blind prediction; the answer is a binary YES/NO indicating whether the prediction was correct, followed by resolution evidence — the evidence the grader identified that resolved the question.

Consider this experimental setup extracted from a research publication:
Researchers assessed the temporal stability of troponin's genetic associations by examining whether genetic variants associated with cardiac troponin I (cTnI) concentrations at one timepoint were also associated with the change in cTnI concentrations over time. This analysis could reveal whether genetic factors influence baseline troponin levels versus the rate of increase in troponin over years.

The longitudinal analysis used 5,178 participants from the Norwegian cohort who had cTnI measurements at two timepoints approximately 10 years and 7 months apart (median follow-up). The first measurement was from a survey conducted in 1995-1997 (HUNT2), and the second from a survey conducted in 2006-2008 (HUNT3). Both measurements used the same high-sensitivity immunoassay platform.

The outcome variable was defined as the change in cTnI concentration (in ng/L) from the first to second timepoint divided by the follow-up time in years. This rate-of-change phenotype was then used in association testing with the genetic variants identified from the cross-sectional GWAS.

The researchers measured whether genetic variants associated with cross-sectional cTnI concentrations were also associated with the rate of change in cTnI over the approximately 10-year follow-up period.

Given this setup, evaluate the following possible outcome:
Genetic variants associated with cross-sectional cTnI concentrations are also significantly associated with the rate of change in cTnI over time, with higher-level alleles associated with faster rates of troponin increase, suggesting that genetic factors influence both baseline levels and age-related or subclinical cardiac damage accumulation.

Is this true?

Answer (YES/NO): NO